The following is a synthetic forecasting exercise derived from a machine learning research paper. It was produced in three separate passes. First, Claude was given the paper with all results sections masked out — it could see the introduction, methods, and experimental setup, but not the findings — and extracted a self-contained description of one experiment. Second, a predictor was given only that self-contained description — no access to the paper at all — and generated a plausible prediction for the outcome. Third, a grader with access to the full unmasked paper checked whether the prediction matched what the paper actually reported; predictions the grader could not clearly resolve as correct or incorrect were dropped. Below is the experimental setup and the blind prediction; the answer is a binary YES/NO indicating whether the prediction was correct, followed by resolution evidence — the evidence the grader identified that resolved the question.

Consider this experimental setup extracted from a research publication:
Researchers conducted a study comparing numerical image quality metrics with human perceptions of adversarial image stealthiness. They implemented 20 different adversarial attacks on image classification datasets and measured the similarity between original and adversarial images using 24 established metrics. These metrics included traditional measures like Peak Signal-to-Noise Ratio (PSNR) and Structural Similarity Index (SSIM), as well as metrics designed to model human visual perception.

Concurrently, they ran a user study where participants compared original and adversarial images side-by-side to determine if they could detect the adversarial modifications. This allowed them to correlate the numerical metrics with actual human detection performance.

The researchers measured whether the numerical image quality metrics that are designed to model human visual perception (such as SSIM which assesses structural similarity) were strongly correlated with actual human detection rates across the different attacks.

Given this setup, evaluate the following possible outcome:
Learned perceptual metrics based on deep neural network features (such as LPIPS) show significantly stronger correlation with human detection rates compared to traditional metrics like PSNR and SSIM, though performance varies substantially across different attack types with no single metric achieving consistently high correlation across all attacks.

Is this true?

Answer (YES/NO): NO